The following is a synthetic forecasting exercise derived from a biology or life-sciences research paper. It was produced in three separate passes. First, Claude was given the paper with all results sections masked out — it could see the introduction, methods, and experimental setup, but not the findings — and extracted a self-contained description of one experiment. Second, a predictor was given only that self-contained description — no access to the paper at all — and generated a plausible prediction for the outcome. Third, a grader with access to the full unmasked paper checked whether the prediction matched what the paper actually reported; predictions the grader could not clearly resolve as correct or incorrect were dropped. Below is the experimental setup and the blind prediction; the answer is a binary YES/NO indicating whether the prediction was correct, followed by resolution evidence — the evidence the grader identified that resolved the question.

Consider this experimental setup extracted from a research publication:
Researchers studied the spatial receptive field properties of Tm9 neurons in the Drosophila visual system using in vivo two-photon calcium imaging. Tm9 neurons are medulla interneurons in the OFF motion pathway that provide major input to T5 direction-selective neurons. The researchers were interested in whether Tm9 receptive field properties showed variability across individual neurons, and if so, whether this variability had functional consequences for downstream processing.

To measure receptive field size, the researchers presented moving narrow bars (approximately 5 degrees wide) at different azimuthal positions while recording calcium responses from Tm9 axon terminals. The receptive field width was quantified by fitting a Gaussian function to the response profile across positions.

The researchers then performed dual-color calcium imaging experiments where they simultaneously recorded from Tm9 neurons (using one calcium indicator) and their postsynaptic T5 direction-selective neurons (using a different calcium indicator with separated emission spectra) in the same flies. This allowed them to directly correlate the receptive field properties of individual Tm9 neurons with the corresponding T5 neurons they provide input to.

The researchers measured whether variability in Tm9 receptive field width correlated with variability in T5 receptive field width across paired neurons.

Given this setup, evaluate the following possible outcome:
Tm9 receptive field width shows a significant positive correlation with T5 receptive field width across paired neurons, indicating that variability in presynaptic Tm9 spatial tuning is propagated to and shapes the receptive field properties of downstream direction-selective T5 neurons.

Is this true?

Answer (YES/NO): YES